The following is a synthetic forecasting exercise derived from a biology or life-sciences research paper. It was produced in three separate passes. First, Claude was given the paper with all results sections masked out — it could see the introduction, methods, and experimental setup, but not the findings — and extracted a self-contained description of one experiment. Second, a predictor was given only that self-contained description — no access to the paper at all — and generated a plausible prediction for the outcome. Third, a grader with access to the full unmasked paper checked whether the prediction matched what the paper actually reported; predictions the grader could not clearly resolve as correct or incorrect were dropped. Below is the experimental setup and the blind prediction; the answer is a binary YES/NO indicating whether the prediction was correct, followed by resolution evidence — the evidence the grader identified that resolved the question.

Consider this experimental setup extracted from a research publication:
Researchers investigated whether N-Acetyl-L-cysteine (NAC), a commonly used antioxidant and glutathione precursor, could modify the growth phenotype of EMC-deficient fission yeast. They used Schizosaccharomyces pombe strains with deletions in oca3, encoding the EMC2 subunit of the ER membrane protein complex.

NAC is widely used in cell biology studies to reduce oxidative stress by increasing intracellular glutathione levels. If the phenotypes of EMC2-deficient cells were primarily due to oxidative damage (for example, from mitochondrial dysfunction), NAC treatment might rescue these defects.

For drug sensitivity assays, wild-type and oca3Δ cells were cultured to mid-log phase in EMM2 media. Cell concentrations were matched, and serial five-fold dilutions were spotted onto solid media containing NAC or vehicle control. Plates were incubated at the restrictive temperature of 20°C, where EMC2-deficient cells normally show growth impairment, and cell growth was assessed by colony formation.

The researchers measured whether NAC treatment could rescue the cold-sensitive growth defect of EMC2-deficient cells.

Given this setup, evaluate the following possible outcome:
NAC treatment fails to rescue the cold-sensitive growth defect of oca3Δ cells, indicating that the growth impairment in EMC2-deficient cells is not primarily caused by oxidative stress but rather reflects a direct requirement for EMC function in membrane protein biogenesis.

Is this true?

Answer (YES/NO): NO